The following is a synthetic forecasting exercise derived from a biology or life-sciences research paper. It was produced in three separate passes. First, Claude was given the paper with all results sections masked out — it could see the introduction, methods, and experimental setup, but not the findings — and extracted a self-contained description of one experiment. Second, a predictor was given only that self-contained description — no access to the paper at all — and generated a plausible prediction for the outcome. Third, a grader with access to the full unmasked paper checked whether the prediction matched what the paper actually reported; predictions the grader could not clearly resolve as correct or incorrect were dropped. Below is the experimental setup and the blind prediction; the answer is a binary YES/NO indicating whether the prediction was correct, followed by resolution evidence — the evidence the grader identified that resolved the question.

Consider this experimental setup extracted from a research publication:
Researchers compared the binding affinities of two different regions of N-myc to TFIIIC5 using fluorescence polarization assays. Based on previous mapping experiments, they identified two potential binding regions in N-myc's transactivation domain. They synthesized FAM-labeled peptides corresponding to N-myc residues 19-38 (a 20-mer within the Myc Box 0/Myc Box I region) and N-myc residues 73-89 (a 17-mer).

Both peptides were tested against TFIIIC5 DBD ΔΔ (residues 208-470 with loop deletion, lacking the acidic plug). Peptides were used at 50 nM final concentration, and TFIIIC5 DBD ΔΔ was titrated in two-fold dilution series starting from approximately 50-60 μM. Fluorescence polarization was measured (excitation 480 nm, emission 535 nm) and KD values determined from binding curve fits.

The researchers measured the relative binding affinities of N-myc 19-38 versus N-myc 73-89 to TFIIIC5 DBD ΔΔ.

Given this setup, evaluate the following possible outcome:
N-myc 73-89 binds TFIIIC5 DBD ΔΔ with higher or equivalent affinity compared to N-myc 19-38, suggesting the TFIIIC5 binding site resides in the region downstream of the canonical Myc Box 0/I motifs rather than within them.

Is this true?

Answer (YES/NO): NO